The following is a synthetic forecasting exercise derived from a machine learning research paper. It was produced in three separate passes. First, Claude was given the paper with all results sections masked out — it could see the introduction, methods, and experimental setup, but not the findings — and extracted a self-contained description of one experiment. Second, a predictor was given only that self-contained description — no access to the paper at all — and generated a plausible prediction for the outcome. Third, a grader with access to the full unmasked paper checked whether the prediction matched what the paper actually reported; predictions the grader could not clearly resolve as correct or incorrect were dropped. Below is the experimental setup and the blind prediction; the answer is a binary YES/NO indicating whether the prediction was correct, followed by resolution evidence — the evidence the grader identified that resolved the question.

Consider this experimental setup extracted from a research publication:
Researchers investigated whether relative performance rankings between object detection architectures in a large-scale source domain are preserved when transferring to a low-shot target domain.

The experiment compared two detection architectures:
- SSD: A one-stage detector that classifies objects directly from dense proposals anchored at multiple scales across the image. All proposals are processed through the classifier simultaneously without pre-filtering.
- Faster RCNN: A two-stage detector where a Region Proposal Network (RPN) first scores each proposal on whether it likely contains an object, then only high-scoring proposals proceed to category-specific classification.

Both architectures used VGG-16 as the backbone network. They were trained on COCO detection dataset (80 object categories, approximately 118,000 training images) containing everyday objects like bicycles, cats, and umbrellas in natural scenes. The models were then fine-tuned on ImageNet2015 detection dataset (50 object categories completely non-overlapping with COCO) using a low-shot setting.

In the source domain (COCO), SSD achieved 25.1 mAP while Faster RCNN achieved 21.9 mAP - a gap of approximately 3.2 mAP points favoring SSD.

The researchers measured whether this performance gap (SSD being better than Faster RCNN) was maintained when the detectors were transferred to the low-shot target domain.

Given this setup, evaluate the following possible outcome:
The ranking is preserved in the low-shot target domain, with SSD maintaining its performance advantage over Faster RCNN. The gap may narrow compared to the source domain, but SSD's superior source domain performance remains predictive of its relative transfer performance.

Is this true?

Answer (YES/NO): NO